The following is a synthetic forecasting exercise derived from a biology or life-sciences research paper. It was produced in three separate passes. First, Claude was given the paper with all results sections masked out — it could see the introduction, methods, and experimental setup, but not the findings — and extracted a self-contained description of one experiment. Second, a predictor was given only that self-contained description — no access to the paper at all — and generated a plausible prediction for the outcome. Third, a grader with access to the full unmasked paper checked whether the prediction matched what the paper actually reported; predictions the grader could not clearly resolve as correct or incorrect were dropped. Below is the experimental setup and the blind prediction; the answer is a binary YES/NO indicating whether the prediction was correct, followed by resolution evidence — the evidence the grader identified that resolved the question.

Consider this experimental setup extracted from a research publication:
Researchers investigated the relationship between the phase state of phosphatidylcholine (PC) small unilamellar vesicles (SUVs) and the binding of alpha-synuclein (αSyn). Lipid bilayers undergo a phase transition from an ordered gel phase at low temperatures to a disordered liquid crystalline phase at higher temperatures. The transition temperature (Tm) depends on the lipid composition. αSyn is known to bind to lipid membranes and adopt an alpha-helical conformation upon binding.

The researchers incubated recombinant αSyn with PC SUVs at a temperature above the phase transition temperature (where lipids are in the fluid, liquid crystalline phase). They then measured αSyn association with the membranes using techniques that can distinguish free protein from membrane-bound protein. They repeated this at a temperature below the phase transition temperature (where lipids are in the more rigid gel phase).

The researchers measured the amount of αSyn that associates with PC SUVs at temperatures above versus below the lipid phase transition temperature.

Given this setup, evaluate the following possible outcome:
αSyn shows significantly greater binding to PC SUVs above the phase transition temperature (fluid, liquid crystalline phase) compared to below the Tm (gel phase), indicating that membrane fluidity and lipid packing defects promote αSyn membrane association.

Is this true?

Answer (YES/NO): NO